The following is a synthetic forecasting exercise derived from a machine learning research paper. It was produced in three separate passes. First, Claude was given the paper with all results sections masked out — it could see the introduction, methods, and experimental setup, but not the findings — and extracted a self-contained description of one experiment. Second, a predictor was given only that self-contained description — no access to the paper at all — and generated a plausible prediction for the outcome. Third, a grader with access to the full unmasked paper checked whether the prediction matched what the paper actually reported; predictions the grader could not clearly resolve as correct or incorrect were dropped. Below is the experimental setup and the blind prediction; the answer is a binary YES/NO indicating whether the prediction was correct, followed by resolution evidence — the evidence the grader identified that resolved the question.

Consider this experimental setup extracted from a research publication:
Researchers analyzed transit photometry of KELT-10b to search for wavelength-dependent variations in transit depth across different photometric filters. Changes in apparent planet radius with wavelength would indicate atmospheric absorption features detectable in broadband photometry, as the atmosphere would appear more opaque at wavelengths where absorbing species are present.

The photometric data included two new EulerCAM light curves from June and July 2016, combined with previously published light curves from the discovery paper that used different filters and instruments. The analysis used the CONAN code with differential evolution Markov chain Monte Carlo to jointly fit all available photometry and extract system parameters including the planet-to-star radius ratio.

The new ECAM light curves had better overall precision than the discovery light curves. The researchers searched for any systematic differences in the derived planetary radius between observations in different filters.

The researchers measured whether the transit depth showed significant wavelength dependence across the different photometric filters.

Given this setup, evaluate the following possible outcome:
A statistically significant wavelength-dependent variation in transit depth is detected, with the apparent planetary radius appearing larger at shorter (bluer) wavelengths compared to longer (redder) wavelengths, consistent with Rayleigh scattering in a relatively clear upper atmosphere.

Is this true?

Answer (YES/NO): NO